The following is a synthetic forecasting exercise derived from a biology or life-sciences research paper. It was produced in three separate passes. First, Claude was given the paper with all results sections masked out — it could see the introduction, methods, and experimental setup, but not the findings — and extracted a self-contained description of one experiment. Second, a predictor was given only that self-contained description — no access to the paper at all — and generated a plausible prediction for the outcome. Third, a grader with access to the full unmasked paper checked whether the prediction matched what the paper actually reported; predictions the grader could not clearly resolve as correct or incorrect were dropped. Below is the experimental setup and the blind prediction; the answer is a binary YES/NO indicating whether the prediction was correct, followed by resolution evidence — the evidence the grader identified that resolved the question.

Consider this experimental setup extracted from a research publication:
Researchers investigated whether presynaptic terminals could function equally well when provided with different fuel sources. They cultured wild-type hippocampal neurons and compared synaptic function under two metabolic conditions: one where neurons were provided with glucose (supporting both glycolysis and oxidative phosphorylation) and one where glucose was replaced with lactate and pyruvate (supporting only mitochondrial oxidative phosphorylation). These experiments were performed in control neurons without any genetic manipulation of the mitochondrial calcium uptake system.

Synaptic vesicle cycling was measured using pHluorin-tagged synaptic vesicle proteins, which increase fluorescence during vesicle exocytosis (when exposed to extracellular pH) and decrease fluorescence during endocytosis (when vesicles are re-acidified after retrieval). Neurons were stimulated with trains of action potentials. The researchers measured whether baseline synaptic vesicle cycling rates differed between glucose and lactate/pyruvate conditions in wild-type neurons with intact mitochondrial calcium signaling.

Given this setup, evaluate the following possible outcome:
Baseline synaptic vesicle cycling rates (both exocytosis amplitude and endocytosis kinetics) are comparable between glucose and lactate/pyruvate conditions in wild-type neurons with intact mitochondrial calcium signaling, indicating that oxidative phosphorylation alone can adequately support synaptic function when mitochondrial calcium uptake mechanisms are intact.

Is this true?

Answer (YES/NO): YES